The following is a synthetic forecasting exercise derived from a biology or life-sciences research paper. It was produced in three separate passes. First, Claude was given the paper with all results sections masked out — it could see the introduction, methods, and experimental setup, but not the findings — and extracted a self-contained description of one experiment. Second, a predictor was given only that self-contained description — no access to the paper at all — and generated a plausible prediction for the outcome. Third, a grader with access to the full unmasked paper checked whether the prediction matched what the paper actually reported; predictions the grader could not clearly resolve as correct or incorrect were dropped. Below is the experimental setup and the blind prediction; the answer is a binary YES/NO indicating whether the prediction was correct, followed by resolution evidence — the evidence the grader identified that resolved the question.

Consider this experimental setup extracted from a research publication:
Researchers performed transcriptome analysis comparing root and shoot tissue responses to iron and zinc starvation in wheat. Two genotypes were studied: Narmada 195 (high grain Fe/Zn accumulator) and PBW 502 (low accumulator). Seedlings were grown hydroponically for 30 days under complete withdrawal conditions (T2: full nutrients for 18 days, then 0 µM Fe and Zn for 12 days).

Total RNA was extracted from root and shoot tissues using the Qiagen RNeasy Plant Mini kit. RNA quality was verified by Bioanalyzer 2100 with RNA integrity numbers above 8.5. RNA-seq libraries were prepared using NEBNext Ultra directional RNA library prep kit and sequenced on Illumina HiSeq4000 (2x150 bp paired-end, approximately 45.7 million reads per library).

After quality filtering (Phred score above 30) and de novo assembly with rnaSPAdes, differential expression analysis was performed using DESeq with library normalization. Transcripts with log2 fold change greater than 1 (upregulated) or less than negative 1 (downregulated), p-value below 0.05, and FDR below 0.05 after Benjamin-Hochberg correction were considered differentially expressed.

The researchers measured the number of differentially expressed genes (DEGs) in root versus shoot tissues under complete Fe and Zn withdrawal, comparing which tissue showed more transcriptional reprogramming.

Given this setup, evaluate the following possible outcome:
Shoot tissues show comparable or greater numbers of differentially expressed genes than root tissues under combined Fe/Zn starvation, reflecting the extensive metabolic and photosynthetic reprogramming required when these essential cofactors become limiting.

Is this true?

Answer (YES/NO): NO